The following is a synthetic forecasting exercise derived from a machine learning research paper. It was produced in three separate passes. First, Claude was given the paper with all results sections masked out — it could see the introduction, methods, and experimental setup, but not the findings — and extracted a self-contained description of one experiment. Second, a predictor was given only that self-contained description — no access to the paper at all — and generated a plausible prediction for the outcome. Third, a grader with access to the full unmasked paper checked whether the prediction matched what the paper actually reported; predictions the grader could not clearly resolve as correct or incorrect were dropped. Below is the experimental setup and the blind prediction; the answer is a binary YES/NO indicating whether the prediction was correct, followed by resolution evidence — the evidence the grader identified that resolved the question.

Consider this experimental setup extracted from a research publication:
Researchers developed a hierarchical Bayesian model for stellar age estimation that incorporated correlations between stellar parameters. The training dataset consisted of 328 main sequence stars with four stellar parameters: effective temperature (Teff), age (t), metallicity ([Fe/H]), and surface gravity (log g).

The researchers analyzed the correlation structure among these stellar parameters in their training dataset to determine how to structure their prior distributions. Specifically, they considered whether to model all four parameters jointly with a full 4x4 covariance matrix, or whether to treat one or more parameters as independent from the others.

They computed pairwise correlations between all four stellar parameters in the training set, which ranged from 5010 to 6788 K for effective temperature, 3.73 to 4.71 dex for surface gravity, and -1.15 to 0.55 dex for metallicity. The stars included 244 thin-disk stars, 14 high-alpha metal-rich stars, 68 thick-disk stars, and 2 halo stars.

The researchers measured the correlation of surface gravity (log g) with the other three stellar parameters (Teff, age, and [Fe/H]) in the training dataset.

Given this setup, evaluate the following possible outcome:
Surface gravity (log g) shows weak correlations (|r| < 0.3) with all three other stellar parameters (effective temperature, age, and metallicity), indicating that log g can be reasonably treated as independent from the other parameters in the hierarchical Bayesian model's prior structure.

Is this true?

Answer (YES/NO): YES